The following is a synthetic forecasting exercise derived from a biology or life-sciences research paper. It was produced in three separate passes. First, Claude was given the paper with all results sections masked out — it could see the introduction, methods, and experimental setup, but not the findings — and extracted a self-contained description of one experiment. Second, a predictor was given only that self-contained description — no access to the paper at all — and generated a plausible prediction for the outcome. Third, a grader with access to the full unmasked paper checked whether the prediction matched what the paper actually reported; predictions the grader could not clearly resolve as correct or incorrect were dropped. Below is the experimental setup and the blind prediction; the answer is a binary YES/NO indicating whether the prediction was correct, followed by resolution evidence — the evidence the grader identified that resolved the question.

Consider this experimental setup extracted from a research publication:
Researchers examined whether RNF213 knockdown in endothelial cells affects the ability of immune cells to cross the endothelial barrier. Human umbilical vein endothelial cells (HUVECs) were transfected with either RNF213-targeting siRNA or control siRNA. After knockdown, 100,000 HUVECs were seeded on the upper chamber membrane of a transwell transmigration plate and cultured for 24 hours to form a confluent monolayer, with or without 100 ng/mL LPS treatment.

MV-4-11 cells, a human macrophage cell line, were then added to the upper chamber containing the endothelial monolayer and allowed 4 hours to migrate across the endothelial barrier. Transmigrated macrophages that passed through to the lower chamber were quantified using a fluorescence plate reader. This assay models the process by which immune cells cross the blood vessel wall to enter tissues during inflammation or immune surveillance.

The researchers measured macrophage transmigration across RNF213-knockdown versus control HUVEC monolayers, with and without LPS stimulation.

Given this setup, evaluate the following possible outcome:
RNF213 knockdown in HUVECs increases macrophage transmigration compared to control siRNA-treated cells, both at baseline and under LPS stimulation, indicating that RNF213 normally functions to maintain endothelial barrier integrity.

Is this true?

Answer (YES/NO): NO